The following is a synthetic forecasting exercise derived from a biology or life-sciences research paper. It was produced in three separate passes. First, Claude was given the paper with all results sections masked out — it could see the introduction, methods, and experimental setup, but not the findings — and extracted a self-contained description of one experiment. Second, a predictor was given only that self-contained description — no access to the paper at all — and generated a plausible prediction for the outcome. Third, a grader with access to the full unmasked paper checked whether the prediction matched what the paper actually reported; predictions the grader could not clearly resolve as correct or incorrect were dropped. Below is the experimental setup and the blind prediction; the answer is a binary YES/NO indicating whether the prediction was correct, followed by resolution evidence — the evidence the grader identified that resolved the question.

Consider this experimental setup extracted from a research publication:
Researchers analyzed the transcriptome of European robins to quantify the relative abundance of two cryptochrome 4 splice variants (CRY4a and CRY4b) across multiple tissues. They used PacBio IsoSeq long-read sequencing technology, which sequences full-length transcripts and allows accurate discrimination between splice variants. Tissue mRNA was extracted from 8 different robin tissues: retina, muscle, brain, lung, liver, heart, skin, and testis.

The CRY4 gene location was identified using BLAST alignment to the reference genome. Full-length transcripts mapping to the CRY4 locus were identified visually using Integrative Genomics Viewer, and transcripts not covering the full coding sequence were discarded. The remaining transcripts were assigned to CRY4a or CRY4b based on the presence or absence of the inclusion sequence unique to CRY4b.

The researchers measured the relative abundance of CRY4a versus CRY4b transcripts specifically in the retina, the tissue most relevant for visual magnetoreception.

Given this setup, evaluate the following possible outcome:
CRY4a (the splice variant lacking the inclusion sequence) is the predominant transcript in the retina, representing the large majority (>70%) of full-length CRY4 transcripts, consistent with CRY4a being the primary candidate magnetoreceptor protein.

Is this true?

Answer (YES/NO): YES